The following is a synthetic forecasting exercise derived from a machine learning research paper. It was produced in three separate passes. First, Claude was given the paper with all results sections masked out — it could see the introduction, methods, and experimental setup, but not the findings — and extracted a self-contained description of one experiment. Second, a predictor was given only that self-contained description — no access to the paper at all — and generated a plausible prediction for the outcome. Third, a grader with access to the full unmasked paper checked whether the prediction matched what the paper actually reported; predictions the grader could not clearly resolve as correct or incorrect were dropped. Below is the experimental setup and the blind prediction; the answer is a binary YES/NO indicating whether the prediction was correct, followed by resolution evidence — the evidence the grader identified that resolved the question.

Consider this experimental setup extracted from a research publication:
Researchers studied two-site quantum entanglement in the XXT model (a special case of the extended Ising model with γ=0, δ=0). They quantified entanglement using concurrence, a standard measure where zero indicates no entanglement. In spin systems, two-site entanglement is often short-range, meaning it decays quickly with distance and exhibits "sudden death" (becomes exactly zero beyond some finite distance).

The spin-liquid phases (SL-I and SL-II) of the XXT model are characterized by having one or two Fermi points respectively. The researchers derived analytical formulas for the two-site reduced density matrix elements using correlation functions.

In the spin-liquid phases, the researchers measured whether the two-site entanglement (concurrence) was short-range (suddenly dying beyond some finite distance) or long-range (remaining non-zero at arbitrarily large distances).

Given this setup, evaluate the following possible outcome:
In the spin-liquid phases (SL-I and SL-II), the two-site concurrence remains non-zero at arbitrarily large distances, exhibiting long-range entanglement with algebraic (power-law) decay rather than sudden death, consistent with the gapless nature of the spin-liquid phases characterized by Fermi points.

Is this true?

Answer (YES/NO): NO